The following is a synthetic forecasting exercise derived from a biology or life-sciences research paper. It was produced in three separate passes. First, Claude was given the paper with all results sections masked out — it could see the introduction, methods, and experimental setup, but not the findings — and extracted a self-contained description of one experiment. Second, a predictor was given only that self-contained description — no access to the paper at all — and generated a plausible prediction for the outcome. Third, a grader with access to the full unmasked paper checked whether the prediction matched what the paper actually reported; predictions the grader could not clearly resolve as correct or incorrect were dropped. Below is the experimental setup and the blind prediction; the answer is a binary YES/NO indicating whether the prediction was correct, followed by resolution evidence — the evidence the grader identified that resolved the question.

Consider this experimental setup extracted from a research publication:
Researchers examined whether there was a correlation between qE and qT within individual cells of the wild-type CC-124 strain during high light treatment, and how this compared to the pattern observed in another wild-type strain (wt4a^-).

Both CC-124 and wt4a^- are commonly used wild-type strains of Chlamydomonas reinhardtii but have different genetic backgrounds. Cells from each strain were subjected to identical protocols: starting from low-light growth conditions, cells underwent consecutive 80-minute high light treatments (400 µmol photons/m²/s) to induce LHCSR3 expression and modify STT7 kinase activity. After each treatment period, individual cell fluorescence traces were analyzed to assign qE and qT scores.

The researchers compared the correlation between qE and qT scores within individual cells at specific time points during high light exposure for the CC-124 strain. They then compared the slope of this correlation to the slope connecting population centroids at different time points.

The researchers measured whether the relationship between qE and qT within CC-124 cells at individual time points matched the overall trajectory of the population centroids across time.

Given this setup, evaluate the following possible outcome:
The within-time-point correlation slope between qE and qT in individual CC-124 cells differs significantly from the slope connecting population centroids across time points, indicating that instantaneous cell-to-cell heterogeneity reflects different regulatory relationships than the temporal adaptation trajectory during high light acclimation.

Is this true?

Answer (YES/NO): YES